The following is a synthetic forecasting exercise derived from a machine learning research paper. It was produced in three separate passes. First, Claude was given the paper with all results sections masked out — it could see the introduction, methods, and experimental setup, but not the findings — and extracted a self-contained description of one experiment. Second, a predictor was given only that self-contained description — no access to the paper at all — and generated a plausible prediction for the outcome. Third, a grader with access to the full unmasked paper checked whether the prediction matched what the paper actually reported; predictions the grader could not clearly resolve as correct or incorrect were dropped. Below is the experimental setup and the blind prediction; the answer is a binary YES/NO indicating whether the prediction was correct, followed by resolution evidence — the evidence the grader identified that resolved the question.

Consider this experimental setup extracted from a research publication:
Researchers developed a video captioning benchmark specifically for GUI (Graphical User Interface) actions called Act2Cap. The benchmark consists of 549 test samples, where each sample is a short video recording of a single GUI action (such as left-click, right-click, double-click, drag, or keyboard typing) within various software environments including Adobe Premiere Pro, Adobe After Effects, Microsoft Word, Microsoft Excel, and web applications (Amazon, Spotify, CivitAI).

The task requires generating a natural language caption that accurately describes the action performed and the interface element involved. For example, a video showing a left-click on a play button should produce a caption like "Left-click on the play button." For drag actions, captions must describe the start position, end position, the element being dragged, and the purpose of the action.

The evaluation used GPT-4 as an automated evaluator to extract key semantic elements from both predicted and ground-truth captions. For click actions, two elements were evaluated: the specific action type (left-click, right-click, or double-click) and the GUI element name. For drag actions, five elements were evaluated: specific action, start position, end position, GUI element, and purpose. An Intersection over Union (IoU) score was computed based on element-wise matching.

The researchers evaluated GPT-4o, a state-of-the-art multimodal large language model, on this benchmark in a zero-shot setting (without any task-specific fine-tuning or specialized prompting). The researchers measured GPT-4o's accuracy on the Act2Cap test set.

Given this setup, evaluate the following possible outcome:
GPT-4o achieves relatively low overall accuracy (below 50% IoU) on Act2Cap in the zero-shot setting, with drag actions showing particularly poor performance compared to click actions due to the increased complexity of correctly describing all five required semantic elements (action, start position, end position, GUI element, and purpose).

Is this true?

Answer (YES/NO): NO